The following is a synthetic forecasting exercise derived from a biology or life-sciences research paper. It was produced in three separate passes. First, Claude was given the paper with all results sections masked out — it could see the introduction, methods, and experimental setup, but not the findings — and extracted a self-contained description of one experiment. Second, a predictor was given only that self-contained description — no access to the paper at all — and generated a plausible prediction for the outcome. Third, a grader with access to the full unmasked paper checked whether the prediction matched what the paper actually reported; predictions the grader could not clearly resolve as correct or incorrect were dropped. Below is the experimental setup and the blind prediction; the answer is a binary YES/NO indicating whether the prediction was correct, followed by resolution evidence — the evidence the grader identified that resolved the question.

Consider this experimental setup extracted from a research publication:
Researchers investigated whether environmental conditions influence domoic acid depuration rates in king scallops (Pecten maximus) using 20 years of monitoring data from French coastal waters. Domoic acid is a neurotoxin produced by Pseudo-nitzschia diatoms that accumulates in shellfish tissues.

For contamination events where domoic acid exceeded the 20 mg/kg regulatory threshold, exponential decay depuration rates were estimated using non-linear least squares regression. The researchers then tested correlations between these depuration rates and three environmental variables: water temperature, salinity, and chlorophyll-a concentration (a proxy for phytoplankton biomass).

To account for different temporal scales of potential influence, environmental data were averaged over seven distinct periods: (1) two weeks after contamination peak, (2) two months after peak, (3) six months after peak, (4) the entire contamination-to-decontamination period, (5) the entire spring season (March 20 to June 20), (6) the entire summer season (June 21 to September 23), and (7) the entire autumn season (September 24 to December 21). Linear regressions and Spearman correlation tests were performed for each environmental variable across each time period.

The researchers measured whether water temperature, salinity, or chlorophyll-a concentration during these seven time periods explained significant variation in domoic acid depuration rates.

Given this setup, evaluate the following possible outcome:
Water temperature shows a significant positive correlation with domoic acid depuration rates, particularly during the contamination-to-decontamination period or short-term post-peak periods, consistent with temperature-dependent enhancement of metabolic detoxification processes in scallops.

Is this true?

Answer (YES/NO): NO